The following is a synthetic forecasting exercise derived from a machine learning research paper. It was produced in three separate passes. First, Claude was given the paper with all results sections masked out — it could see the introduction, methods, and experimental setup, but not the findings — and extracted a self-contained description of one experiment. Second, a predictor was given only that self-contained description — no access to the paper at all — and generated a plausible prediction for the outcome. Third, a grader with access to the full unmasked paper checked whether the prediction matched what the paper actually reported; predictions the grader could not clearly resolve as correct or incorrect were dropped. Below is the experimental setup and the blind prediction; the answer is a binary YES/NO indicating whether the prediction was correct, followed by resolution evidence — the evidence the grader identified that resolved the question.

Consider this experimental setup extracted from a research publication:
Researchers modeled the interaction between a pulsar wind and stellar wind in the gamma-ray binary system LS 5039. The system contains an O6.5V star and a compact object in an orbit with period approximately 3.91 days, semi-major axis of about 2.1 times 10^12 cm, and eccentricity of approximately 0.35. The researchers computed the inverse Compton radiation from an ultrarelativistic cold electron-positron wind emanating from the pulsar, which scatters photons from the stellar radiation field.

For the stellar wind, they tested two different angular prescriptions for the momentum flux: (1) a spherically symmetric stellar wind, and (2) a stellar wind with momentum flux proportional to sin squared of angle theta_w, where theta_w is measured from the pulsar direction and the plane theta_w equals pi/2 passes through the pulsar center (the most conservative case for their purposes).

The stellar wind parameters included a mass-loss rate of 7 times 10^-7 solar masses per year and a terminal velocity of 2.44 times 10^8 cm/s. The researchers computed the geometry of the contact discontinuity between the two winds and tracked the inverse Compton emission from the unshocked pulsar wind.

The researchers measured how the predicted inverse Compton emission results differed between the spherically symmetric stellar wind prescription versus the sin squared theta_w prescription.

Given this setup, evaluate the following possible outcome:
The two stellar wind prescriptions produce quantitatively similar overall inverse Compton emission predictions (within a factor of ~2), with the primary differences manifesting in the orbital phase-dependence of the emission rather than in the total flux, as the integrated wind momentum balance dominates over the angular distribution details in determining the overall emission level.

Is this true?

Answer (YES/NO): NO